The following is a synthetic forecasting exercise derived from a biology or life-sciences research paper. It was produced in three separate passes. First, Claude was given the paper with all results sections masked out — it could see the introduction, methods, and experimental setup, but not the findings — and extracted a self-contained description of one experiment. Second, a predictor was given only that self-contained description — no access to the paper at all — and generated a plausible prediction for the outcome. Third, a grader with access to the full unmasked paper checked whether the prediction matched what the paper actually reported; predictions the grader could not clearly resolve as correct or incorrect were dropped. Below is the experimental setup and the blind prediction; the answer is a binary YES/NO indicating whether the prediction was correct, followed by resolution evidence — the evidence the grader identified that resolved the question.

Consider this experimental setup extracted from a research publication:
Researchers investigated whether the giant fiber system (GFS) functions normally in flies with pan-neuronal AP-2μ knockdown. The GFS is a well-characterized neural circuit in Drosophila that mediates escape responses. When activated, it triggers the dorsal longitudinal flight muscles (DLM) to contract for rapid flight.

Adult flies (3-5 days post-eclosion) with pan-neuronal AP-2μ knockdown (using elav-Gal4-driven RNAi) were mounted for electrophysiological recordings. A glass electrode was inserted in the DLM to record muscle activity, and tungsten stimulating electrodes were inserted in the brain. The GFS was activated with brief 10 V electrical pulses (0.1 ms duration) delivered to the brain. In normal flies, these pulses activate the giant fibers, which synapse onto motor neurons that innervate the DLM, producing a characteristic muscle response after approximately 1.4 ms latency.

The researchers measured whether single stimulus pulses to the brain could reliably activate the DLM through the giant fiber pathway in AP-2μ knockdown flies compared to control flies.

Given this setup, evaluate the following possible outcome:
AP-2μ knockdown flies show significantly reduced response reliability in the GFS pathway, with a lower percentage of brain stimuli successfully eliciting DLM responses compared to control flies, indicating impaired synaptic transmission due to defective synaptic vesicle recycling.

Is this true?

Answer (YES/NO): NO